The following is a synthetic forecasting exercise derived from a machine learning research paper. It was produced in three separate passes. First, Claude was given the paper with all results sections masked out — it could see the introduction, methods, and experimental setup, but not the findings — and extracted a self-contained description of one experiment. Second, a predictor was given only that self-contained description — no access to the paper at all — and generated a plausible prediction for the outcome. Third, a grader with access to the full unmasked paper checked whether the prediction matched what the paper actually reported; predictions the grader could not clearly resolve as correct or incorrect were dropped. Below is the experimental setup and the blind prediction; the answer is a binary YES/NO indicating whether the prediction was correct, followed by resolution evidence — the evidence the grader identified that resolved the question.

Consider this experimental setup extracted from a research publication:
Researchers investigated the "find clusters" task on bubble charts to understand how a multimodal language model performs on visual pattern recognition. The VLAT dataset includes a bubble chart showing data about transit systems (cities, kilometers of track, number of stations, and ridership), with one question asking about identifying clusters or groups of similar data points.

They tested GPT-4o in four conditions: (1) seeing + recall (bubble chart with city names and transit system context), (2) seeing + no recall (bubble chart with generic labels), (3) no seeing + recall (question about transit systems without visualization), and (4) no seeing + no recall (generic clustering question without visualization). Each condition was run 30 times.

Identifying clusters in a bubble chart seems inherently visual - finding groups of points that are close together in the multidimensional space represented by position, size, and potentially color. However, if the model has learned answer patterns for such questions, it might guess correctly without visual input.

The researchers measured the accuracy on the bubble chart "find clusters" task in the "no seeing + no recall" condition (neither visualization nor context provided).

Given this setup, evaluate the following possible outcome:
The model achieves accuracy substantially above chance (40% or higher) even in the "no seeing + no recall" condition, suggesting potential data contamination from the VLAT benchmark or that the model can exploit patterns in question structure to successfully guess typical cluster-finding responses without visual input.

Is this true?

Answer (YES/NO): YES